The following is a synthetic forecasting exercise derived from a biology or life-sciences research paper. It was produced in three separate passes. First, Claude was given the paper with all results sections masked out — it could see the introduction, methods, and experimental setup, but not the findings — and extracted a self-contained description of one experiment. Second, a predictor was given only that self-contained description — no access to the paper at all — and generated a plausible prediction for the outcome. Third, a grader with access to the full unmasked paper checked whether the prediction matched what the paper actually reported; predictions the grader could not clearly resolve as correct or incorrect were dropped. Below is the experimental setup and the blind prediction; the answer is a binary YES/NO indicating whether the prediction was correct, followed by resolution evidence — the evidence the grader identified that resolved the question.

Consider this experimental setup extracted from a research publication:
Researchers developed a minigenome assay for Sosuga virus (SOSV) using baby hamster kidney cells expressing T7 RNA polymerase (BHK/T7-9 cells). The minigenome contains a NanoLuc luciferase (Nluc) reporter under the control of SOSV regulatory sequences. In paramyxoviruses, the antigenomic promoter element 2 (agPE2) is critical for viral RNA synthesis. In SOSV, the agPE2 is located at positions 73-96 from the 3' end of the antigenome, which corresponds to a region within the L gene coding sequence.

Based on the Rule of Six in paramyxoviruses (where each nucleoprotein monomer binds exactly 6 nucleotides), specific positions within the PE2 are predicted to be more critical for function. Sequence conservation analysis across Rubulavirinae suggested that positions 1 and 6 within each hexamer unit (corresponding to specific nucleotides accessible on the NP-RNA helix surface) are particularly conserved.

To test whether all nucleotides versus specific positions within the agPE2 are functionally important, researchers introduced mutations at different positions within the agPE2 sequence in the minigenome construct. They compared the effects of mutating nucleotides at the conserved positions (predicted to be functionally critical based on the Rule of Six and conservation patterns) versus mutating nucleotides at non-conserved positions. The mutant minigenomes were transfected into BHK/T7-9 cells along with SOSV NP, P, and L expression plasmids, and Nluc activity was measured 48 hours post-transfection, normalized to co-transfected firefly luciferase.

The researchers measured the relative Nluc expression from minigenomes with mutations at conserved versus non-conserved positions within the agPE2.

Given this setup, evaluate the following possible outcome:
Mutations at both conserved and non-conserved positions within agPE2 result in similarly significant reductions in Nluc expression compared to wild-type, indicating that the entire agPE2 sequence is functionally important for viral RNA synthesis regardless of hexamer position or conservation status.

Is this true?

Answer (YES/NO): NO